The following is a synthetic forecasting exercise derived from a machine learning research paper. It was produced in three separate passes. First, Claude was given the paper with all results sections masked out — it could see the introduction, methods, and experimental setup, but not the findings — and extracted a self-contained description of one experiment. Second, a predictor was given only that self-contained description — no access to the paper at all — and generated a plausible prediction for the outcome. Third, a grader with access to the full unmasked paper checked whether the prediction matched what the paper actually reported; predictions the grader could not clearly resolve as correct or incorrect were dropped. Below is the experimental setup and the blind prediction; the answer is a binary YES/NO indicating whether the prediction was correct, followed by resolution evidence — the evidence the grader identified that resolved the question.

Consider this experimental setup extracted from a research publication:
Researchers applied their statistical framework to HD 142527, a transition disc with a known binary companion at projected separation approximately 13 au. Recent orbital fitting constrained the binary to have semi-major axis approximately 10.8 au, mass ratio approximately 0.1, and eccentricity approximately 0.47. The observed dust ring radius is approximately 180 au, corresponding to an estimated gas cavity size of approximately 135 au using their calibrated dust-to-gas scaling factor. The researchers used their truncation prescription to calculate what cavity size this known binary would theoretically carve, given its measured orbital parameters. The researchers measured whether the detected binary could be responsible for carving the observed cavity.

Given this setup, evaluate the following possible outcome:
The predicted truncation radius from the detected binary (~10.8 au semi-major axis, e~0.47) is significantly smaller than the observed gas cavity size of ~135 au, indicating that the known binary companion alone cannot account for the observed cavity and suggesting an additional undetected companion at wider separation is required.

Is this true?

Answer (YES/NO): YES